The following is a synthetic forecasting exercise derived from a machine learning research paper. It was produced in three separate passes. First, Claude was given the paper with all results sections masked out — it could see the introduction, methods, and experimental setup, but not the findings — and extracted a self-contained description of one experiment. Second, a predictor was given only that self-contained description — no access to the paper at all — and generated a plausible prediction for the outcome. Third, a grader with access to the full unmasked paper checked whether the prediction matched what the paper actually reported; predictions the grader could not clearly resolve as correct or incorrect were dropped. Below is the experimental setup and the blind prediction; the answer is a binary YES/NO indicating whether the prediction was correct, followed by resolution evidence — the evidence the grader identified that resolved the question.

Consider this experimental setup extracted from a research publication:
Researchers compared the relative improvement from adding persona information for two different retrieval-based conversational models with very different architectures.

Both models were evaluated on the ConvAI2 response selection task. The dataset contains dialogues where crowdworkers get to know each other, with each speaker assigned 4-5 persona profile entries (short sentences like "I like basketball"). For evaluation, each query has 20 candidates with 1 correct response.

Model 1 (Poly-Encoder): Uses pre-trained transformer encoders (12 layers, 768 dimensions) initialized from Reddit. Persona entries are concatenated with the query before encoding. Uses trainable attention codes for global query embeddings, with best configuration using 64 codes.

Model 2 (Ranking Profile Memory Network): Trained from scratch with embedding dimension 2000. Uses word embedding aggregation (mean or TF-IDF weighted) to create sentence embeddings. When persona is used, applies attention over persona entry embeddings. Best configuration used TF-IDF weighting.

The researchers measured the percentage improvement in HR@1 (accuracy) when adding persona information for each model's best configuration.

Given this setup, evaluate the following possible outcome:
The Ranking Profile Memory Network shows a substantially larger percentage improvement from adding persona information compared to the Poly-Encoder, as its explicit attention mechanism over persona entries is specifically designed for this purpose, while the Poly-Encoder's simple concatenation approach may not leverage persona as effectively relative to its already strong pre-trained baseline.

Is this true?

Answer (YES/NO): YES